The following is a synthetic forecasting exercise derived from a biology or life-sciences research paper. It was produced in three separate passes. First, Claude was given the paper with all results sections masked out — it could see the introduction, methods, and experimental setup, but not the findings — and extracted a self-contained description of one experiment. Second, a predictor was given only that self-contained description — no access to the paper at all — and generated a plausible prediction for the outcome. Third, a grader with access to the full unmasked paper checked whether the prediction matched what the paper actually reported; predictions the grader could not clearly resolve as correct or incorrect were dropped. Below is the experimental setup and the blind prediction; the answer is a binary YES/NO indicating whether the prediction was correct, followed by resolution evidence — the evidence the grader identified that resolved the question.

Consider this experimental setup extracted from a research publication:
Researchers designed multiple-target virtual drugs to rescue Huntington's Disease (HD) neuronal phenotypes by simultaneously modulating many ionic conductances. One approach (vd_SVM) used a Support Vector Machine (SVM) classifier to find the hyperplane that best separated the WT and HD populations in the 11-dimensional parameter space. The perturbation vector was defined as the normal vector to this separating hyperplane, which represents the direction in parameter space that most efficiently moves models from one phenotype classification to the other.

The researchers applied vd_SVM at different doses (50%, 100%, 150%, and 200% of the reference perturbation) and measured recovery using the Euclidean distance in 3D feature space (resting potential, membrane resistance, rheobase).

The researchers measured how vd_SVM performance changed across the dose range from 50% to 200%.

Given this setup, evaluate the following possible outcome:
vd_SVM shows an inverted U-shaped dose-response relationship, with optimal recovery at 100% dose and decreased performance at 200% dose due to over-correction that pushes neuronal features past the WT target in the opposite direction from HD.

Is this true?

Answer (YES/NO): NO